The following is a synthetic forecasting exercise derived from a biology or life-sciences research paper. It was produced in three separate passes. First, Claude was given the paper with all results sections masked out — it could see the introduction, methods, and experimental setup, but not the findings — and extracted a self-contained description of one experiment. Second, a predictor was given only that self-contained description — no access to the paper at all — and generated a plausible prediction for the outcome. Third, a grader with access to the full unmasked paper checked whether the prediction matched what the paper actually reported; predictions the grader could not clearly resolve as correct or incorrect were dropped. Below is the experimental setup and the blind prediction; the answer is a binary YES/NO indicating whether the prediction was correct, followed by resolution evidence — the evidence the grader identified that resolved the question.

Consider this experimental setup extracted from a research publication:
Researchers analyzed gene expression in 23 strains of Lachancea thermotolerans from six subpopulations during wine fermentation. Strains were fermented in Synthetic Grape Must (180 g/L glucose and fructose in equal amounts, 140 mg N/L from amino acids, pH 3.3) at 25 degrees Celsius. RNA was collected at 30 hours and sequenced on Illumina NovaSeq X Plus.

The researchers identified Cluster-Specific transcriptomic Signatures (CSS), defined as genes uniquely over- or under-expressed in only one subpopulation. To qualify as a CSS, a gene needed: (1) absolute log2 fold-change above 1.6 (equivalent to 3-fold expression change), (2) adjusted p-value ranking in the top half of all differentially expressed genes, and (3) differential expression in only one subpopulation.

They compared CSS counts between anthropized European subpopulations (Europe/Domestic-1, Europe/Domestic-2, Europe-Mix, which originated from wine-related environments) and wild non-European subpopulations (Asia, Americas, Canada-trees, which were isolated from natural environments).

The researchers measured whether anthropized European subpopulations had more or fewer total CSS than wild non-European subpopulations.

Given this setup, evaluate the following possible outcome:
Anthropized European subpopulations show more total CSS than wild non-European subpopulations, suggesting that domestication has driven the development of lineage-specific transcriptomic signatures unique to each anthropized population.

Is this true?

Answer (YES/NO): NO